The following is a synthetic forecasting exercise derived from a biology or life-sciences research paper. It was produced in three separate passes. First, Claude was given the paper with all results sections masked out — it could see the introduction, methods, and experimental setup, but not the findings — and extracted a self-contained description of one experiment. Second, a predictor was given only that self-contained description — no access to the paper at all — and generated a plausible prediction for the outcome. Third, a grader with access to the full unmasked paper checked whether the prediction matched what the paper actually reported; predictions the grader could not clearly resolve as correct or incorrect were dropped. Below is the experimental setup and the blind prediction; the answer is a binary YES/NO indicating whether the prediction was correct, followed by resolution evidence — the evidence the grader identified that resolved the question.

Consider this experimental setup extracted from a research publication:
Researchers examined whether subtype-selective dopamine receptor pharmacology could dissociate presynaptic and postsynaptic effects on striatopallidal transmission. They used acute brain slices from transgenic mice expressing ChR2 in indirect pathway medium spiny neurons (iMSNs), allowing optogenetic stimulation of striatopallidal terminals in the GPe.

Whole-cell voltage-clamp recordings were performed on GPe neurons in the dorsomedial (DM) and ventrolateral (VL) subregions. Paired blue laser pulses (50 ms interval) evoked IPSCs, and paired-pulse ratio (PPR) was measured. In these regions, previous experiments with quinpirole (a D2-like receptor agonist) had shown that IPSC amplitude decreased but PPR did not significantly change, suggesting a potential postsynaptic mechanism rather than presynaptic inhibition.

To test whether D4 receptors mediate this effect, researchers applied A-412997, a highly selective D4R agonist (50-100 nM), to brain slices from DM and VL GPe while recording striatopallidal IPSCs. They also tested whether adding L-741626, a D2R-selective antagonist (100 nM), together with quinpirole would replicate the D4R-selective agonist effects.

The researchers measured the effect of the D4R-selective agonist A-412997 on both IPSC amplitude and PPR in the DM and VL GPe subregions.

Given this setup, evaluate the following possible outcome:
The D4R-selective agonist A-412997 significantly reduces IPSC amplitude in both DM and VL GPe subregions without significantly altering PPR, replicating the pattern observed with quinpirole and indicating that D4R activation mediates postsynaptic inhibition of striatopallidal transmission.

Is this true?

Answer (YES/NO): YES